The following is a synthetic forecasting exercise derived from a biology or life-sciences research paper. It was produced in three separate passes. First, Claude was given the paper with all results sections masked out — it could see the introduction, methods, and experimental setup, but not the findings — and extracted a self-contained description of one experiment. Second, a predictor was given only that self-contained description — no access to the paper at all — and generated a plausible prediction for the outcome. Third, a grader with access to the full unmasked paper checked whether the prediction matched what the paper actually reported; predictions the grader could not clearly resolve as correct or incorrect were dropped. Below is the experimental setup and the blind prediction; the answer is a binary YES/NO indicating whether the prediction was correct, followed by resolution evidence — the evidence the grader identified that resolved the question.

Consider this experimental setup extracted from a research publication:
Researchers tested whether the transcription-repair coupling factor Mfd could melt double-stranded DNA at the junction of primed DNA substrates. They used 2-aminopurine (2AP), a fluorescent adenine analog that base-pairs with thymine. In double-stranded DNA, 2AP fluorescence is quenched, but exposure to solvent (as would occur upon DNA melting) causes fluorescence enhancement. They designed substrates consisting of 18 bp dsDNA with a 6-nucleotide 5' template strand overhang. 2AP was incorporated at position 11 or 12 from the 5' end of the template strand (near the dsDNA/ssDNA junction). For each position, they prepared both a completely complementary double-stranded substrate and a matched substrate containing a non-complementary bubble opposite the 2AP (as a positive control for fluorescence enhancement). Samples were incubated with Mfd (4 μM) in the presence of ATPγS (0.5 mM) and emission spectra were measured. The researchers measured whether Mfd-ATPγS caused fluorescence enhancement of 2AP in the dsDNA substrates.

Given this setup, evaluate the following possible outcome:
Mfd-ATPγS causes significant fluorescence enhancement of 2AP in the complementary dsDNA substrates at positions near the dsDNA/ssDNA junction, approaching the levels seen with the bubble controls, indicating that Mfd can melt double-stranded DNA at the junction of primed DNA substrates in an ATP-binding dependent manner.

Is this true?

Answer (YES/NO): YES